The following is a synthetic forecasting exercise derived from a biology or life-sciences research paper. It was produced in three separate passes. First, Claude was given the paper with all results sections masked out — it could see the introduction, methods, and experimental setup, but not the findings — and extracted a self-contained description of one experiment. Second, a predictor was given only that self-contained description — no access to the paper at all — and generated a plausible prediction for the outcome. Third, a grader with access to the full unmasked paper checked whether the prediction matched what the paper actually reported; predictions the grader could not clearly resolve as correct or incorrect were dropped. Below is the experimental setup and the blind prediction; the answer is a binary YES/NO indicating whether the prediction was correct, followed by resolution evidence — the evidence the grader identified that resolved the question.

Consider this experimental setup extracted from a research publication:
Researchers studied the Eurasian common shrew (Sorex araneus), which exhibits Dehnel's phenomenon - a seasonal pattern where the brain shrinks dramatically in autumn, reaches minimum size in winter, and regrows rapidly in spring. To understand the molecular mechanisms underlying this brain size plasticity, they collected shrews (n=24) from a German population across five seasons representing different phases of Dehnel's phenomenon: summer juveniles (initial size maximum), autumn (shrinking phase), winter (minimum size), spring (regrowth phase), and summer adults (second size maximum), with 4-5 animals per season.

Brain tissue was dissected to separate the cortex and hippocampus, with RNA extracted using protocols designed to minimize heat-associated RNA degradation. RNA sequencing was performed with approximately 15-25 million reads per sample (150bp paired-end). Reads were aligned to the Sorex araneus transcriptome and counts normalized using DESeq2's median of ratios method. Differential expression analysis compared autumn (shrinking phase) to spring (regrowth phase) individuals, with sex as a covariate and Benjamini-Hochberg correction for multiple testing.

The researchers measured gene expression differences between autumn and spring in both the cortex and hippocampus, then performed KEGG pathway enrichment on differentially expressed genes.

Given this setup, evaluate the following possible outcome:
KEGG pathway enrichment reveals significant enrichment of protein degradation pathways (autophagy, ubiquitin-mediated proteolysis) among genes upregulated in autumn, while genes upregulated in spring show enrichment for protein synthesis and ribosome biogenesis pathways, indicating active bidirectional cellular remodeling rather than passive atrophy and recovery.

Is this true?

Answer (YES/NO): NO